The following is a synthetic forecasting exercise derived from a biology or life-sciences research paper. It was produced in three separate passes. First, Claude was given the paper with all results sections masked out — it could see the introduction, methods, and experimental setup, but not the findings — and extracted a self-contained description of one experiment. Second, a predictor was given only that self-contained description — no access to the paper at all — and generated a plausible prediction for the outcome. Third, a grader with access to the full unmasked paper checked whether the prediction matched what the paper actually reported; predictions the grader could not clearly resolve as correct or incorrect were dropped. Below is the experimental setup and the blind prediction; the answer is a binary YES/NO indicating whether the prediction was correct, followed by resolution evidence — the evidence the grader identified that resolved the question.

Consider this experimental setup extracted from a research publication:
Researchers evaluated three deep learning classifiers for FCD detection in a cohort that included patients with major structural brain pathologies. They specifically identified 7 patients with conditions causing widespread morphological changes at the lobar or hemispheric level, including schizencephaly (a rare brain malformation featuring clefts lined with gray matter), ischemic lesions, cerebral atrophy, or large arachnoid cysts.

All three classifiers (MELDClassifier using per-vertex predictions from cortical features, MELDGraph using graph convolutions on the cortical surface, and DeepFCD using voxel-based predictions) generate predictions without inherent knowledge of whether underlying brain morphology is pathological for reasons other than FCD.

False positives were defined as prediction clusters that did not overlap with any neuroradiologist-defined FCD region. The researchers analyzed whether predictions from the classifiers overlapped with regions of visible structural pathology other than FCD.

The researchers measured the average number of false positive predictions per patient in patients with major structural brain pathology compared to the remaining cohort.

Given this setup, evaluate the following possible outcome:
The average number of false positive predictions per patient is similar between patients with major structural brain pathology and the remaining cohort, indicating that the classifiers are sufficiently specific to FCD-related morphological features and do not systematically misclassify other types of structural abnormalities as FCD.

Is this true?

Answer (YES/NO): NO